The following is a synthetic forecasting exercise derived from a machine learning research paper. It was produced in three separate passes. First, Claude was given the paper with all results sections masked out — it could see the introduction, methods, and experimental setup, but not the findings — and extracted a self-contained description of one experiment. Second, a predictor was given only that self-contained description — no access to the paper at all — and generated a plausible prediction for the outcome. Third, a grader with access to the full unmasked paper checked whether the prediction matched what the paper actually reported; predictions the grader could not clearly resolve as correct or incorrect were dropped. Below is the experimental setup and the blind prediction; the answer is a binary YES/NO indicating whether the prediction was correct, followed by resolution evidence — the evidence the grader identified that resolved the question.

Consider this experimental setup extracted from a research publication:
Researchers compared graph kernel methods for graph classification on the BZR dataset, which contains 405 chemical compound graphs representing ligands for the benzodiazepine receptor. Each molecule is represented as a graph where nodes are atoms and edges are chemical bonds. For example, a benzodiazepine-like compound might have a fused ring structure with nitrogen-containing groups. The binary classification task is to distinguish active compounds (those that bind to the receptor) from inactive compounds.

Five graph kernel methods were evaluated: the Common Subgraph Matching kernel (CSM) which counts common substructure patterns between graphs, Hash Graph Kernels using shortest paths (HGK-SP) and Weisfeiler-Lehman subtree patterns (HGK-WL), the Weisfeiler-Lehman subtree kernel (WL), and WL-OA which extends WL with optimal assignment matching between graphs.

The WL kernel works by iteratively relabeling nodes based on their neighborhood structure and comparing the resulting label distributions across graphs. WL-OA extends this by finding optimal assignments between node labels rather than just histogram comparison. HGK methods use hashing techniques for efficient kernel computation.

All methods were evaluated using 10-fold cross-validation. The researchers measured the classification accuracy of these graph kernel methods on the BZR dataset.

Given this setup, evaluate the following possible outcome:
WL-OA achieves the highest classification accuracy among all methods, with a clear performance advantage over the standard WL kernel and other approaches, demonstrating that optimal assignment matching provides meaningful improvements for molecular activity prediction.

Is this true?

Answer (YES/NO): NO